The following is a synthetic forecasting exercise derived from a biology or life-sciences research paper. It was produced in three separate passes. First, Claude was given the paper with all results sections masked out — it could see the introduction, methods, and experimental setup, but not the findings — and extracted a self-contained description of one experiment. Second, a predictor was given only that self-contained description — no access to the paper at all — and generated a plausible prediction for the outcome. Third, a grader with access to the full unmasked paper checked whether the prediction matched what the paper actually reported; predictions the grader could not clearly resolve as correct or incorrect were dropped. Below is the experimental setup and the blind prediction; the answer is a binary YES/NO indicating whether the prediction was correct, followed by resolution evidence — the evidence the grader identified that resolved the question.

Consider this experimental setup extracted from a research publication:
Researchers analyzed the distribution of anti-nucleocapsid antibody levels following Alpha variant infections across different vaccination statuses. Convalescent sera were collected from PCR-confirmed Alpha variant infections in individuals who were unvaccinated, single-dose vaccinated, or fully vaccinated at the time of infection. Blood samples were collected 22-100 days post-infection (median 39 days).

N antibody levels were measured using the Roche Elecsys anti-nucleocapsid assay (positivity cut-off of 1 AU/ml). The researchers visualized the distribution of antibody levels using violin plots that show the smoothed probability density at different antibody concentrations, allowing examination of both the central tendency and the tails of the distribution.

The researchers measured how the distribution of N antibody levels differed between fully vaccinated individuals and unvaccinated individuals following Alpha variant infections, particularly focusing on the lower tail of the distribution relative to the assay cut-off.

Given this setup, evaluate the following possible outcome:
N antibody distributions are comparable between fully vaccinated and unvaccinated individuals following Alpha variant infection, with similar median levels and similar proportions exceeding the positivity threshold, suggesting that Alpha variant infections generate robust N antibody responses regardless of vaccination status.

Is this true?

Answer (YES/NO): NO